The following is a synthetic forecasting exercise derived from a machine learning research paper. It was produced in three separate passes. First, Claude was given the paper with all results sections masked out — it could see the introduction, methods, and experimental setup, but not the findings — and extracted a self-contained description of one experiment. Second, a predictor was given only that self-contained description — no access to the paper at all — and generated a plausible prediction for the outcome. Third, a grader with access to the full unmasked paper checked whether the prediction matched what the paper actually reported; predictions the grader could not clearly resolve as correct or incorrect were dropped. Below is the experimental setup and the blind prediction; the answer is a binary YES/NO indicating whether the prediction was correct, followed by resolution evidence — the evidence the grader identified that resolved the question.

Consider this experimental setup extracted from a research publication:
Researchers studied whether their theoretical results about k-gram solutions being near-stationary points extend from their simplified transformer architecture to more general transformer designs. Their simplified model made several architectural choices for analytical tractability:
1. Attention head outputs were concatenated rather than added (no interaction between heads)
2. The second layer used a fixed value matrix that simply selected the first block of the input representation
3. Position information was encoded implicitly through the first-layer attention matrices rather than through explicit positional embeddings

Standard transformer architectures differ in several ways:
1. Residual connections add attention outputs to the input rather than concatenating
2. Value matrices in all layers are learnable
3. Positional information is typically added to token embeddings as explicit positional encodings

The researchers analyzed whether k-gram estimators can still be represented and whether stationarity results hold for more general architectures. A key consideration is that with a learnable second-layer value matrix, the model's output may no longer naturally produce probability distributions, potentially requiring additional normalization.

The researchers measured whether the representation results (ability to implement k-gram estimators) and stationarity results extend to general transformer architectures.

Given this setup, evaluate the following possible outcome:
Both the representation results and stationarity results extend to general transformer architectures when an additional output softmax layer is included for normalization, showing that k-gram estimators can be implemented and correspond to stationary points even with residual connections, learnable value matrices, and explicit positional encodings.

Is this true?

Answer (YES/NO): NO